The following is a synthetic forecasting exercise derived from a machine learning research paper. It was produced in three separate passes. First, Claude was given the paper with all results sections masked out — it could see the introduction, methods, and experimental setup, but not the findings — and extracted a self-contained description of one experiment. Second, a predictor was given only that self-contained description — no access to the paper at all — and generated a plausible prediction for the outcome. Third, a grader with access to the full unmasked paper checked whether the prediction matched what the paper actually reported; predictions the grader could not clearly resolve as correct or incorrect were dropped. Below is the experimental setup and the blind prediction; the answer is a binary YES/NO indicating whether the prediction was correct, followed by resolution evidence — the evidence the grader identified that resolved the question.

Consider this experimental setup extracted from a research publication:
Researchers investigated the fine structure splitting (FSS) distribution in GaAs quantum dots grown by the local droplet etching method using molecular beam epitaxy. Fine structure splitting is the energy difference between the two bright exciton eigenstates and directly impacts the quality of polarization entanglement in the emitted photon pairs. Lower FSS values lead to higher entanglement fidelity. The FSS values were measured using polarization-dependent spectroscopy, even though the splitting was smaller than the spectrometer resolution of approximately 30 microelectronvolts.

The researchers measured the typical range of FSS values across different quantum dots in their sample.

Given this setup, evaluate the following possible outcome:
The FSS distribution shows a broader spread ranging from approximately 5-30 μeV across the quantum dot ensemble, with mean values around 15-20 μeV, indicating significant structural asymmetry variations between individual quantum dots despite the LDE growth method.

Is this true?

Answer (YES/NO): NO